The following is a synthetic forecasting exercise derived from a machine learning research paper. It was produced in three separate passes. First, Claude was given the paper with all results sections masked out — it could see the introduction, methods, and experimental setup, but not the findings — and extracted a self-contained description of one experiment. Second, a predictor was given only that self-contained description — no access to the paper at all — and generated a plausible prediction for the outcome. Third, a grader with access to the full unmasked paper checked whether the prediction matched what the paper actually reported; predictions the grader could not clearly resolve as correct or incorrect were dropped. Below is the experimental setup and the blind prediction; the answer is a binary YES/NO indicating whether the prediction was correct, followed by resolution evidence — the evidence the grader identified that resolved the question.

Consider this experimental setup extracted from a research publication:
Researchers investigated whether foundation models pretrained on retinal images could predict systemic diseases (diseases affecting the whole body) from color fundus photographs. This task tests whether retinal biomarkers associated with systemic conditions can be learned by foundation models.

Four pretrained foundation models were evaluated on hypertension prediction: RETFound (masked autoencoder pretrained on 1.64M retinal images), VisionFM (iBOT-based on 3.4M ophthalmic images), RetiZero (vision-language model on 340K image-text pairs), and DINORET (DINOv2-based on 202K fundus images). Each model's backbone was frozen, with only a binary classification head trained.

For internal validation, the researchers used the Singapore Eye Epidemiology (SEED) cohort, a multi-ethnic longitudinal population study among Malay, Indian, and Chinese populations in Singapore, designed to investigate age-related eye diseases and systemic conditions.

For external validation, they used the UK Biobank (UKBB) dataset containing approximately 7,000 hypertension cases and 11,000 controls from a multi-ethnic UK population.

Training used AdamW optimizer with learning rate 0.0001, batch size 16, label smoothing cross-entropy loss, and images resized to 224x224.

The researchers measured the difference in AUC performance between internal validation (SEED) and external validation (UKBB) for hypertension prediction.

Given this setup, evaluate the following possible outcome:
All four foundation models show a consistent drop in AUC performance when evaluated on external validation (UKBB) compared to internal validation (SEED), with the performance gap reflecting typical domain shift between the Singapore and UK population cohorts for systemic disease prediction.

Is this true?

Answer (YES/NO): YES